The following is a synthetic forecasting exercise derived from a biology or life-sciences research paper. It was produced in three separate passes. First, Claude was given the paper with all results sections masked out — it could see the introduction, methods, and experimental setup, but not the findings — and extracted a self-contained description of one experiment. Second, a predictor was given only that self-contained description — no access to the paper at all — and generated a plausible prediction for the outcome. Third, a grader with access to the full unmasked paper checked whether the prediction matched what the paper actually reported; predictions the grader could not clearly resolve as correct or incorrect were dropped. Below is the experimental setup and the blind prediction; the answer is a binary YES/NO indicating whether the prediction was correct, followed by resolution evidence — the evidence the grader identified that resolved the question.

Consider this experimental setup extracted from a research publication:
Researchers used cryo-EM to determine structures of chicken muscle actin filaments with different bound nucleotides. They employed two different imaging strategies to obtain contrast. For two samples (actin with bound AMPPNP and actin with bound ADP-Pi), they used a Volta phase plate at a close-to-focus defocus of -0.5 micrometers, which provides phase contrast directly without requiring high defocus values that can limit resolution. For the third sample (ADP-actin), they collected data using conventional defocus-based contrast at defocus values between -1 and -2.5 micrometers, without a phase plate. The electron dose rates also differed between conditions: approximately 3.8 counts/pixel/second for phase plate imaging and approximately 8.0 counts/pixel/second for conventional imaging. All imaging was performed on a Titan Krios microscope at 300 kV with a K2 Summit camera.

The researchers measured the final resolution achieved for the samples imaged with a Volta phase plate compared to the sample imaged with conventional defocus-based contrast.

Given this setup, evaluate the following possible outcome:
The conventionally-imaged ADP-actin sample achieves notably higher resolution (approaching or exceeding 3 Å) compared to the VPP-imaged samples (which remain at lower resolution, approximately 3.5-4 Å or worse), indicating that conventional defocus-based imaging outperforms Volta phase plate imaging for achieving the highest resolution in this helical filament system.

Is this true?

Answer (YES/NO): NO